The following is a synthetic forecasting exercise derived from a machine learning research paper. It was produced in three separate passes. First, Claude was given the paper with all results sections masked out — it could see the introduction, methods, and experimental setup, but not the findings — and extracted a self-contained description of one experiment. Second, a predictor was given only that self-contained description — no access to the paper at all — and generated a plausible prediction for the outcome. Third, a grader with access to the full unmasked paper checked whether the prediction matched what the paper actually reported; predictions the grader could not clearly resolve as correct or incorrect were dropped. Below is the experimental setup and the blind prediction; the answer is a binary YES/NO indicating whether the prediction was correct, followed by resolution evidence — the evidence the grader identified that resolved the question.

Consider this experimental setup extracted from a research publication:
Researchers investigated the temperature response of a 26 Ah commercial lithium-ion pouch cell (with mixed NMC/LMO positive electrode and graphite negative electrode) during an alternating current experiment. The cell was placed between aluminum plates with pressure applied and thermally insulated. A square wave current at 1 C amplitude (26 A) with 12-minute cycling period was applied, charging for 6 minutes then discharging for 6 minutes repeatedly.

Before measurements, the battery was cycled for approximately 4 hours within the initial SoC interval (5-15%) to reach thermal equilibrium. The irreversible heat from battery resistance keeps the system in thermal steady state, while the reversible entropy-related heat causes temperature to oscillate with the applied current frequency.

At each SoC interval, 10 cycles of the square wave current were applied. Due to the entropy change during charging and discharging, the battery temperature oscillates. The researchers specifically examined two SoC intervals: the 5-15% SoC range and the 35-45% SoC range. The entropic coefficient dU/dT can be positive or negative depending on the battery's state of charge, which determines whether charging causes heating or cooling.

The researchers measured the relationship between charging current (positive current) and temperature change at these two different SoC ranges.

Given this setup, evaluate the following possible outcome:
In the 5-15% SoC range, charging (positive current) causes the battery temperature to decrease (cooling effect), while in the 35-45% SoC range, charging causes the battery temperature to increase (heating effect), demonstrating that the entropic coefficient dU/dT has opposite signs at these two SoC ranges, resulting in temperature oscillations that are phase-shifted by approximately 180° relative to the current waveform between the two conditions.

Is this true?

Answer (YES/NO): YES